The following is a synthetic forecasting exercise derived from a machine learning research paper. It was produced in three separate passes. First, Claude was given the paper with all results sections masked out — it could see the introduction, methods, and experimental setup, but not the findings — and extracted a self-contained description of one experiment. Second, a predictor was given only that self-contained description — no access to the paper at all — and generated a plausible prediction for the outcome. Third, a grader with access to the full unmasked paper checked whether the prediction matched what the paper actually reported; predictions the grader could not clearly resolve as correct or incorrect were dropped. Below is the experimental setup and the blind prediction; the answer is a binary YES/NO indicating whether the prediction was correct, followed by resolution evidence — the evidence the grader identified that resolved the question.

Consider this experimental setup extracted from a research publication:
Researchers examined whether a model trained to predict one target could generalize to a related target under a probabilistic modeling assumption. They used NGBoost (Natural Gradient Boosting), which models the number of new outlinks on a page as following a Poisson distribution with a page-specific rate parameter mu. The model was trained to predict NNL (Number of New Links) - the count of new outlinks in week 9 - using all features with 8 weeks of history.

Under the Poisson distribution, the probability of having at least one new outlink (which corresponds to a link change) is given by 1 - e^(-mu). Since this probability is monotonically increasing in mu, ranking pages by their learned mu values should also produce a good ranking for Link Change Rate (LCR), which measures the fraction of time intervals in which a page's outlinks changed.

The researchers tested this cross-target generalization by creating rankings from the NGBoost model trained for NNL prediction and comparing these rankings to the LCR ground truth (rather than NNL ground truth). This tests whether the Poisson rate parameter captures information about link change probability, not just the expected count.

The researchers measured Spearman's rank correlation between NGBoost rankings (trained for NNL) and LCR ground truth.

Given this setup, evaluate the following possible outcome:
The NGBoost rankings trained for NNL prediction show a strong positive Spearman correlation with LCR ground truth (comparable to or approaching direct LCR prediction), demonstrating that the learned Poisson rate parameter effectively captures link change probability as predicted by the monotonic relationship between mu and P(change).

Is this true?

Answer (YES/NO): YES